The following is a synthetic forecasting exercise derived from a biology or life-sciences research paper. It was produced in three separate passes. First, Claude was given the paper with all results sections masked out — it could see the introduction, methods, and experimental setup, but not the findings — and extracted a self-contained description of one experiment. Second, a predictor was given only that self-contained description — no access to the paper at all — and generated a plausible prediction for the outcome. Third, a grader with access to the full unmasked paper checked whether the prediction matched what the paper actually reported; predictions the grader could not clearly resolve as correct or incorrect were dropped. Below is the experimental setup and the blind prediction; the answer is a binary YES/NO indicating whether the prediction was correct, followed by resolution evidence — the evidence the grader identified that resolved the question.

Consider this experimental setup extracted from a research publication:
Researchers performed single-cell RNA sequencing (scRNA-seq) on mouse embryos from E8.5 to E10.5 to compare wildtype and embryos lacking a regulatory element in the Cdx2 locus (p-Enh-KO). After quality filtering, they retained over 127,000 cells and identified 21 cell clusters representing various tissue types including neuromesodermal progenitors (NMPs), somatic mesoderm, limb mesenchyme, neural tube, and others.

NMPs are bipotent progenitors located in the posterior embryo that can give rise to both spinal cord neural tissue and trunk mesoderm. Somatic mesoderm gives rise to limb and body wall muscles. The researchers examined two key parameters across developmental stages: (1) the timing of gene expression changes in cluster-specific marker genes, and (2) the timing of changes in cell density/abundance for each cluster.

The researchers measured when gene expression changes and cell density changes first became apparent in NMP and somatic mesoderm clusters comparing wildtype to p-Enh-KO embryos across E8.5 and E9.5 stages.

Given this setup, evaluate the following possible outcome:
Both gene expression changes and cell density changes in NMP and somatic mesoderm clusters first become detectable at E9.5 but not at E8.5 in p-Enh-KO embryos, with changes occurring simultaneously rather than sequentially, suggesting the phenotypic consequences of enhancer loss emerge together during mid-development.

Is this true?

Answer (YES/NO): NO